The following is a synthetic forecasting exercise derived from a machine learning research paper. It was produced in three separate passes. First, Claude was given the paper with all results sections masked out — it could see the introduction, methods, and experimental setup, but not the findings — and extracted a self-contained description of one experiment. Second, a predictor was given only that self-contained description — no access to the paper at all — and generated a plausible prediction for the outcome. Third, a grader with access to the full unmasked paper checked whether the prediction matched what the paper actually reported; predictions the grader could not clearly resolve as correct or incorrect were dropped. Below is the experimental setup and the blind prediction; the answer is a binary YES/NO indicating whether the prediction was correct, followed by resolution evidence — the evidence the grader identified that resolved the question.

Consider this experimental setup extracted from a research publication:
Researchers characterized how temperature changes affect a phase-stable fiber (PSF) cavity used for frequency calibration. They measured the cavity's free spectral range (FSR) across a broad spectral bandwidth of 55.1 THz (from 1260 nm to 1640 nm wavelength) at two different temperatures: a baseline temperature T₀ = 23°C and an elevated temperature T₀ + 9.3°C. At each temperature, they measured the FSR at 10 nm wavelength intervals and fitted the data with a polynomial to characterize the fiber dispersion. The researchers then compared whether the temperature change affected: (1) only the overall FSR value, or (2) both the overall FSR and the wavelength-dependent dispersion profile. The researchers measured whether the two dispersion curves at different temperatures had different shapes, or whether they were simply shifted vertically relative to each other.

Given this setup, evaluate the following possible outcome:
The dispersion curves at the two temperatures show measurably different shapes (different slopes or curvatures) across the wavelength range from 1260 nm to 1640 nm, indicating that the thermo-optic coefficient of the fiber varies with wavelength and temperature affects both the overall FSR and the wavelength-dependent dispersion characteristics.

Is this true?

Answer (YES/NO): NO